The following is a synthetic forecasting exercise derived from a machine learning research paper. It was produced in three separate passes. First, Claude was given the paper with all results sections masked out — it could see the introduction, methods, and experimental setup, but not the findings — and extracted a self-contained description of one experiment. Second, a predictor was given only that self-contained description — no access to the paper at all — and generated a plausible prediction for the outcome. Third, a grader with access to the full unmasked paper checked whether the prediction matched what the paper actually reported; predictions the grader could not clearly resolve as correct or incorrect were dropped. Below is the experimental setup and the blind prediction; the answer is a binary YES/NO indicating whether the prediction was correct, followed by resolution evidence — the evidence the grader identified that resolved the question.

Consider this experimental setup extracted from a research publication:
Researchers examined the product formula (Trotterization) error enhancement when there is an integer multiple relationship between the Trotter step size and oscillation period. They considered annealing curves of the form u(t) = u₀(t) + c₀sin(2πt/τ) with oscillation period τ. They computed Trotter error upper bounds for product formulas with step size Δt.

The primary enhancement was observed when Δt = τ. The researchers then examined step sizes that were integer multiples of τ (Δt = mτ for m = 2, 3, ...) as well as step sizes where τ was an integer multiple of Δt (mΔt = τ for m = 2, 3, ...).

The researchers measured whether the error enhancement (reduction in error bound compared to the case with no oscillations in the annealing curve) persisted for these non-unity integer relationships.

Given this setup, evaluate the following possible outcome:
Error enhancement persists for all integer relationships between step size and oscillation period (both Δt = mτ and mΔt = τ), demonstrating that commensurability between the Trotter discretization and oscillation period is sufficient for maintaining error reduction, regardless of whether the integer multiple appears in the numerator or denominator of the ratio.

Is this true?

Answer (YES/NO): YES